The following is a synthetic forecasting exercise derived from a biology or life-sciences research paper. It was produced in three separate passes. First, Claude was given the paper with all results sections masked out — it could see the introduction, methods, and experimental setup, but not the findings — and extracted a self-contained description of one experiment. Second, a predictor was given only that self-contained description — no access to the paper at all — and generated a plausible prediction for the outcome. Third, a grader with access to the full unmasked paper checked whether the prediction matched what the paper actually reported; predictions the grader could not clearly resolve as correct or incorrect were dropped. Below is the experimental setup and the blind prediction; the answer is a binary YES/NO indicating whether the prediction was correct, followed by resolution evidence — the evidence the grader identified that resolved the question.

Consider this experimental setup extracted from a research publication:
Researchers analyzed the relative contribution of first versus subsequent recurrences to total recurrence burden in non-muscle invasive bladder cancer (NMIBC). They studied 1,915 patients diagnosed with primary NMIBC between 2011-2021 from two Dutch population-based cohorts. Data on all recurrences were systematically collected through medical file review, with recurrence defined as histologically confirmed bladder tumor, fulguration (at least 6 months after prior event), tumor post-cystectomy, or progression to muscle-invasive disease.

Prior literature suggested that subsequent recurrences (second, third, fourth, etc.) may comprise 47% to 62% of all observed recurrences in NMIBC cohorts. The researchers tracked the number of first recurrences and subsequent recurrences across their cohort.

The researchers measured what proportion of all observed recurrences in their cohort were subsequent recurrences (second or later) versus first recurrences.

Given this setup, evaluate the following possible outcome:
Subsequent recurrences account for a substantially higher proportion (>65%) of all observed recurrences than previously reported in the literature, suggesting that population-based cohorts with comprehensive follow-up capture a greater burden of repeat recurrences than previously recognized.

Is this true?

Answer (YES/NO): NO